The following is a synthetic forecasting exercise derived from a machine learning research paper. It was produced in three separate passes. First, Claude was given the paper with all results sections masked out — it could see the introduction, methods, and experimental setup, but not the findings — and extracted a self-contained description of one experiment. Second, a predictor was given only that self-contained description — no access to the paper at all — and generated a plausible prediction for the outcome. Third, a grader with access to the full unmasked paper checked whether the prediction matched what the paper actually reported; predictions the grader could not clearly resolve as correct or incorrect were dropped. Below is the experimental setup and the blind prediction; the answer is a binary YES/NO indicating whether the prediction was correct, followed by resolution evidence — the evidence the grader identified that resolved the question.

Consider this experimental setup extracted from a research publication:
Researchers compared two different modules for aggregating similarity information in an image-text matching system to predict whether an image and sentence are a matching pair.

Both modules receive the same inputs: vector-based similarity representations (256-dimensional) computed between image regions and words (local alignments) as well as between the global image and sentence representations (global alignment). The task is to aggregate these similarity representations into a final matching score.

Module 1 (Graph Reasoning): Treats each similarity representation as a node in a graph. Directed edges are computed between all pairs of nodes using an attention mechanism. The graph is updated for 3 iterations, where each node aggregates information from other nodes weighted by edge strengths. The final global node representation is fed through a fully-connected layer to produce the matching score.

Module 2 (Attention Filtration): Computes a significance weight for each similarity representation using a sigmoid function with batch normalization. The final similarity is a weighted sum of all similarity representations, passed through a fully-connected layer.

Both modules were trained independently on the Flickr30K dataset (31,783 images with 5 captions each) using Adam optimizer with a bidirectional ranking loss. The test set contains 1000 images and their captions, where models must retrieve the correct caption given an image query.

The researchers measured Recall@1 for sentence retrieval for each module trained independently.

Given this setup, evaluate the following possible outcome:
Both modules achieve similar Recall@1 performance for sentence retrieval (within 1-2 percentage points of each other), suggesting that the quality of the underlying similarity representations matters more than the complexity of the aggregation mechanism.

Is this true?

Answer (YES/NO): NO